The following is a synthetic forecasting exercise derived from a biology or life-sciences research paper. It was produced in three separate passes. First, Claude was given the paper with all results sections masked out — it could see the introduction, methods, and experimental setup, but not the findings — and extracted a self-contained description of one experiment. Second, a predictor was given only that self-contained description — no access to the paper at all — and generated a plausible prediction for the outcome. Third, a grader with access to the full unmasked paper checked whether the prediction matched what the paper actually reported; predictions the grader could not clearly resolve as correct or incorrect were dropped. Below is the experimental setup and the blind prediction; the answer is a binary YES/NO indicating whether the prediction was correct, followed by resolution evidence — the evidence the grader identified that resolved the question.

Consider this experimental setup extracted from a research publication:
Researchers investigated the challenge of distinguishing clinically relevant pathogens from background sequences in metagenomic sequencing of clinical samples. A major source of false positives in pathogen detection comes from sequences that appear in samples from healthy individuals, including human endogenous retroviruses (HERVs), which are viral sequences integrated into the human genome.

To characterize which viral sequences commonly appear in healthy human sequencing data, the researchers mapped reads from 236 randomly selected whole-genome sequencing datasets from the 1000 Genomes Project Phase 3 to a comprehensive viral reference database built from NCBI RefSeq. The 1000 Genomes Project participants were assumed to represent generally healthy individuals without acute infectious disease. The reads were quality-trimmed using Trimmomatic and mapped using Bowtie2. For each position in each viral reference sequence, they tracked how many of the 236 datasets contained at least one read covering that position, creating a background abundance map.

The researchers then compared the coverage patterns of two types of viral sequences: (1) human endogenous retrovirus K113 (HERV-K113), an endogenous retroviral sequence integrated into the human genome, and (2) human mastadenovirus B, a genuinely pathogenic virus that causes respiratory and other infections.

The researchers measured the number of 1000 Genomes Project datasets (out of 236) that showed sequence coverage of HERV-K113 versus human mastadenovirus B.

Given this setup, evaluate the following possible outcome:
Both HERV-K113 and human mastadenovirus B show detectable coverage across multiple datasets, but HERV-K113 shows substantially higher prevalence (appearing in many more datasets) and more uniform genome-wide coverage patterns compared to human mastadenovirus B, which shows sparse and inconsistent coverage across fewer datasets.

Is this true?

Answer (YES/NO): NO